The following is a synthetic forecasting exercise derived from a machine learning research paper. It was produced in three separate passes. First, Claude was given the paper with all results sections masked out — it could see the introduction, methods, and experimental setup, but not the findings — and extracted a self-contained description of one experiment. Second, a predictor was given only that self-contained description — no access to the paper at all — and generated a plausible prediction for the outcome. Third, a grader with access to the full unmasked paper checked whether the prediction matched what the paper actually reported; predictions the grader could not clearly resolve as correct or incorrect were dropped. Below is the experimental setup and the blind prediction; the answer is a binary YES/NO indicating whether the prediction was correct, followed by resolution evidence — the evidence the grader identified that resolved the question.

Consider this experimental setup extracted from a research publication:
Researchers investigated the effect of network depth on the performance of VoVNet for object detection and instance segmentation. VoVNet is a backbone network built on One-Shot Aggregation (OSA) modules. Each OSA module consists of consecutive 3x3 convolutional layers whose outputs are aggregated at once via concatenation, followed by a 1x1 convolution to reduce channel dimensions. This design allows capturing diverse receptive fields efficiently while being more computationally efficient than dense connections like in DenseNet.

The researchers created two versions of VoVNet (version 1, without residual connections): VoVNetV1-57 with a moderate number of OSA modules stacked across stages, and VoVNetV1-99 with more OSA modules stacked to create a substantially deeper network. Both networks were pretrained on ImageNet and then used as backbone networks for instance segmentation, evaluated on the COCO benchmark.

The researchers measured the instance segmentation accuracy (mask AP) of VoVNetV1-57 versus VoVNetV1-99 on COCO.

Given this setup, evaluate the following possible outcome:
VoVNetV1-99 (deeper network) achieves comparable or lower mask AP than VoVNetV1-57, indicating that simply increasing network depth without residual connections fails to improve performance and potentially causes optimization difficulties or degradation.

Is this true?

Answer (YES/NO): YES